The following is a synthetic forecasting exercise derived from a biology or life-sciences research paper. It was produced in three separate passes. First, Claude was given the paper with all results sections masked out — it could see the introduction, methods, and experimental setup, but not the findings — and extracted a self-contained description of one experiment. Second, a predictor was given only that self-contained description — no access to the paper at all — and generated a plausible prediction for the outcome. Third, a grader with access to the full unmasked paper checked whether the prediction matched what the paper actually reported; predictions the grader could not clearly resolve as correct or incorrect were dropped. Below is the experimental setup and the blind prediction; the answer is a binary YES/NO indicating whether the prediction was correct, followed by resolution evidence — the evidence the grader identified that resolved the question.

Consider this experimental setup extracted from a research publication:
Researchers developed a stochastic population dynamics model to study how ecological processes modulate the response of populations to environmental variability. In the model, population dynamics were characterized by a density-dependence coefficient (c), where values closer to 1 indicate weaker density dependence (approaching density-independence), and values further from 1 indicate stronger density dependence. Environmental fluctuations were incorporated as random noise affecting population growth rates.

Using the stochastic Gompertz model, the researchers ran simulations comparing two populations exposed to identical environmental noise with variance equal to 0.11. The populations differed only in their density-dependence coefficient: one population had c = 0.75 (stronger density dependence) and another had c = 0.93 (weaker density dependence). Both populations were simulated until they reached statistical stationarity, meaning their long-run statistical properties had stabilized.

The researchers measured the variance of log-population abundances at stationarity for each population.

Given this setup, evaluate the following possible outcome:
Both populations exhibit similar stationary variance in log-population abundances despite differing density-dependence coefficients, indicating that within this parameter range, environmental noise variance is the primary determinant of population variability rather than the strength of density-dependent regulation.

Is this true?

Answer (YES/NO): NO